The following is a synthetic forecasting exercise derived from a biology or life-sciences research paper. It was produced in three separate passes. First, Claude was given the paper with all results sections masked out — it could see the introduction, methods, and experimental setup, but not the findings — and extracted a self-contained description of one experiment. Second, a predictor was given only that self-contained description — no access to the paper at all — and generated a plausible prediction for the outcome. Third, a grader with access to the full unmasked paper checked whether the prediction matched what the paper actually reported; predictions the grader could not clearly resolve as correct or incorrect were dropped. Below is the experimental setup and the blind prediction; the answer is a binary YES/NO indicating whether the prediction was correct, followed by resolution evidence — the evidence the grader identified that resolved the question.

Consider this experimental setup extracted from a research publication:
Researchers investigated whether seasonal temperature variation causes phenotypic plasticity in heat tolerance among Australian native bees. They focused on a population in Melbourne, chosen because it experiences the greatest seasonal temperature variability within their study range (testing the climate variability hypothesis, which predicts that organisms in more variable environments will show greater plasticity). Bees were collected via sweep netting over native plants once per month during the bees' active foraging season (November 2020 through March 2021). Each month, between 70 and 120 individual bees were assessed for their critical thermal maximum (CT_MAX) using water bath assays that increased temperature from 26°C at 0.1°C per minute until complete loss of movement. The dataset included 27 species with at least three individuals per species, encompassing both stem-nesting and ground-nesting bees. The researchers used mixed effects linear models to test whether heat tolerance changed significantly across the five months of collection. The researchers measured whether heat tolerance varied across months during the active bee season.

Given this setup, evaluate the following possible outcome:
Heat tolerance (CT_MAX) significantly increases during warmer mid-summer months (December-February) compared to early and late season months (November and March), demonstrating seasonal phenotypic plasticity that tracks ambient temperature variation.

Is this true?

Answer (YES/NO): NO